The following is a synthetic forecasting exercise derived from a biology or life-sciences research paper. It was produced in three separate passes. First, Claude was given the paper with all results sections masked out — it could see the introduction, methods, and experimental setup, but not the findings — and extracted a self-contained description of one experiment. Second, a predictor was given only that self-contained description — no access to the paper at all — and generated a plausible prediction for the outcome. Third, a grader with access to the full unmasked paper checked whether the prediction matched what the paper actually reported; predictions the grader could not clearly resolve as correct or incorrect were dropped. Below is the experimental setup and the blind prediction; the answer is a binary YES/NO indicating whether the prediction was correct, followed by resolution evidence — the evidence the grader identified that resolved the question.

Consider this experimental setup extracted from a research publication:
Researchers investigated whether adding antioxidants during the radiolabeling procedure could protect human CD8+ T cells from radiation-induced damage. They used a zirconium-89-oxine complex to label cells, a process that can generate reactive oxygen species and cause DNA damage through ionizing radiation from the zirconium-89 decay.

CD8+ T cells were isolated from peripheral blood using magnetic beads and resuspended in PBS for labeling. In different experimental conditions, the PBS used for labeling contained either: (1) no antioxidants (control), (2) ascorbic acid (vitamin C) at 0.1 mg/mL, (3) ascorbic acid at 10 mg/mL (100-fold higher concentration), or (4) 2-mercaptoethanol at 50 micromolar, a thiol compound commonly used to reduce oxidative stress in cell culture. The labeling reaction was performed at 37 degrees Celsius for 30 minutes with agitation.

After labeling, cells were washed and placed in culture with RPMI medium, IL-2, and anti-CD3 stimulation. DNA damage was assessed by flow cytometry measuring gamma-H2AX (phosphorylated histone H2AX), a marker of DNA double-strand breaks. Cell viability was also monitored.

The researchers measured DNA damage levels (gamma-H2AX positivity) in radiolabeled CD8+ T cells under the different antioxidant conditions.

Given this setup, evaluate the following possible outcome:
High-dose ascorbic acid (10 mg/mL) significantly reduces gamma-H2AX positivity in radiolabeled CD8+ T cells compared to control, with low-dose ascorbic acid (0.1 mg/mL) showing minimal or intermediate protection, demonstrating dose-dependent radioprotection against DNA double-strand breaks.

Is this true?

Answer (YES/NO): NO